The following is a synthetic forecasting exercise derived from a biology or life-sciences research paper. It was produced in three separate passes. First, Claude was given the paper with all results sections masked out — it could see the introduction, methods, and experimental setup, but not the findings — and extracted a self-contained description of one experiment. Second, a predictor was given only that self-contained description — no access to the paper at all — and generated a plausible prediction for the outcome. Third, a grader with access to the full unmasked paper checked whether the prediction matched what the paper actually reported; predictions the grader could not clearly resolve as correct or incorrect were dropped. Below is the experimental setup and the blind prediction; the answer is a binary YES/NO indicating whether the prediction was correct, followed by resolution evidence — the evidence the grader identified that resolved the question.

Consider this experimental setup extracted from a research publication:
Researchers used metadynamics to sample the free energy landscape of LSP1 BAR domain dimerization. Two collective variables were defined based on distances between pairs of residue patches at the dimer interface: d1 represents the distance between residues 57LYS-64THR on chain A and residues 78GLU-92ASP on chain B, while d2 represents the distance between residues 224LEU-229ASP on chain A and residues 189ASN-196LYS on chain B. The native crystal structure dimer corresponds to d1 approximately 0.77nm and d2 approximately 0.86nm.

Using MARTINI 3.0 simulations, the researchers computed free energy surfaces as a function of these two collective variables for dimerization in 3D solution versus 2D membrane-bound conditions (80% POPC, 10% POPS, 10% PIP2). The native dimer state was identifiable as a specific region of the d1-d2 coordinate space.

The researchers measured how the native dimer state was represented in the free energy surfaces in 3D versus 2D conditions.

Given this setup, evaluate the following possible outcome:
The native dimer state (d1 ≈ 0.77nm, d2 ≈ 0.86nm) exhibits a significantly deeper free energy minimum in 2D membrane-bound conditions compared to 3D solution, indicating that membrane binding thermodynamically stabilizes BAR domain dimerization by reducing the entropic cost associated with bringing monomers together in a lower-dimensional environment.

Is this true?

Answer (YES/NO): NO